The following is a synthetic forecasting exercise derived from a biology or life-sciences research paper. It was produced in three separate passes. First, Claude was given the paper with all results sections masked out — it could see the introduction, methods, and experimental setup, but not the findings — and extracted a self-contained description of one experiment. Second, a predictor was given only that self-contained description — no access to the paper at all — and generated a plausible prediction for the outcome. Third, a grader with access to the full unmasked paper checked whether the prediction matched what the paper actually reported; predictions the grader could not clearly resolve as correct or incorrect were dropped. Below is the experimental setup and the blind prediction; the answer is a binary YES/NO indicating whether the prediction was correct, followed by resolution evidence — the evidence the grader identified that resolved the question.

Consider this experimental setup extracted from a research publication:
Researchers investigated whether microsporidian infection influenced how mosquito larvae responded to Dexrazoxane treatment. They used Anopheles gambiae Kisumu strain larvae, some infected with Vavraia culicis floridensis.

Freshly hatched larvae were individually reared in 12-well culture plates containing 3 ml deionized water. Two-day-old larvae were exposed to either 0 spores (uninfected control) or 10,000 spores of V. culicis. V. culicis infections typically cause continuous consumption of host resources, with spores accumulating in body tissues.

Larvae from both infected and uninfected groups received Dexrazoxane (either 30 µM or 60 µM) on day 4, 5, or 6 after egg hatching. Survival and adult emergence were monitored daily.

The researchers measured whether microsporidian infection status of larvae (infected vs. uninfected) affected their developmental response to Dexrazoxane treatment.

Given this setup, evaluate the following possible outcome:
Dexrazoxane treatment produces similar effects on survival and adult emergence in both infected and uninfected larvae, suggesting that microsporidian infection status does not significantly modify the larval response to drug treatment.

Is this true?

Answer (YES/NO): YES